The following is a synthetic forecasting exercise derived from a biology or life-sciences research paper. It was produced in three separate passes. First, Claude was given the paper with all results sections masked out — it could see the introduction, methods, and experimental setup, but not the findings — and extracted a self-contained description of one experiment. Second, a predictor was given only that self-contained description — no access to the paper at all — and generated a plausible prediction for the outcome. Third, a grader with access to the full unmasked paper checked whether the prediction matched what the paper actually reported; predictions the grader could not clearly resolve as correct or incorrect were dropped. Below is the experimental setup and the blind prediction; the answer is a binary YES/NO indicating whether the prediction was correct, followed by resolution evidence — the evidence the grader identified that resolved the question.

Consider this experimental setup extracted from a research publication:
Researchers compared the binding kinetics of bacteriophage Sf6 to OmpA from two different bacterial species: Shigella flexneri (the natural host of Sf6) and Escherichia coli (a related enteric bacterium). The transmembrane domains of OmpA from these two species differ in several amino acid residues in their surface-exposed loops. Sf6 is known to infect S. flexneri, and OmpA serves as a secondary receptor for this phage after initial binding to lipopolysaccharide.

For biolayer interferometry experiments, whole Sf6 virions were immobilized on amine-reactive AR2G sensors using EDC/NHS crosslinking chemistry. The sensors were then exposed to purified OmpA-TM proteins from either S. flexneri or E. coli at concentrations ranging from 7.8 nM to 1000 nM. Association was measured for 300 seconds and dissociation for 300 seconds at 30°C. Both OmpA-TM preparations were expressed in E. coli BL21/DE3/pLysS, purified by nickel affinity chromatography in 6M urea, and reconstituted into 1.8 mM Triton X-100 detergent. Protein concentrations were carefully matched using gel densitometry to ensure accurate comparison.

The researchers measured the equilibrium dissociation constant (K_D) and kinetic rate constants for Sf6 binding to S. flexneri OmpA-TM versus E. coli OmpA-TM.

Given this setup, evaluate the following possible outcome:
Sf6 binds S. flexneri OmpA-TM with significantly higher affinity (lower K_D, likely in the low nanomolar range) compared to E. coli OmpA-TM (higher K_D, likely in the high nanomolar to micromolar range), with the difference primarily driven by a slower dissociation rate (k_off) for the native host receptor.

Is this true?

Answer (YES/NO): NO